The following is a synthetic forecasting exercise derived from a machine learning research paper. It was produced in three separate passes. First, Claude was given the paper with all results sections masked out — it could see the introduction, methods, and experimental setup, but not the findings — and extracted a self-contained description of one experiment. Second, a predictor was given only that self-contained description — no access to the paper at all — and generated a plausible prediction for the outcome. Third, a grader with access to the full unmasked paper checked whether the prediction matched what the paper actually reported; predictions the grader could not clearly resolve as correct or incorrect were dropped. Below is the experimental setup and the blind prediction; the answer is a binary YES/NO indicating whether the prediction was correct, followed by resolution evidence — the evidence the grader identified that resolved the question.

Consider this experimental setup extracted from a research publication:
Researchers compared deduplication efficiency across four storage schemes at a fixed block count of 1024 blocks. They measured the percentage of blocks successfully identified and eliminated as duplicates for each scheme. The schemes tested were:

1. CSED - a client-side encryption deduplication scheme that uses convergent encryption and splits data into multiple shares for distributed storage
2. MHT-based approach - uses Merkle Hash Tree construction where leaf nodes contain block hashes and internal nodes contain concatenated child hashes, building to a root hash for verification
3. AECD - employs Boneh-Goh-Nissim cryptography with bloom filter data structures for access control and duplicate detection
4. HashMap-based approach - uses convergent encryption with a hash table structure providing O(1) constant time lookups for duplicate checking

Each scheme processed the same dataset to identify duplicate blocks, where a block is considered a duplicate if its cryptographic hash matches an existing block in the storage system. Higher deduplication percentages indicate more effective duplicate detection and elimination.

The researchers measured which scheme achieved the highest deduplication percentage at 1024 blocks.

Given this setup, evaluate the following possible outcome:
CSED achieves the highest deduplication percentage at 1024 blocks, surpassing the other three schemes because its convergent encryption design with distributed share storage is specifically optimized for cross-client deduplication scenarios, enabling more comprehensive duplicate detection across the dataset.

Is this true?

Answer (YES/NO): NO